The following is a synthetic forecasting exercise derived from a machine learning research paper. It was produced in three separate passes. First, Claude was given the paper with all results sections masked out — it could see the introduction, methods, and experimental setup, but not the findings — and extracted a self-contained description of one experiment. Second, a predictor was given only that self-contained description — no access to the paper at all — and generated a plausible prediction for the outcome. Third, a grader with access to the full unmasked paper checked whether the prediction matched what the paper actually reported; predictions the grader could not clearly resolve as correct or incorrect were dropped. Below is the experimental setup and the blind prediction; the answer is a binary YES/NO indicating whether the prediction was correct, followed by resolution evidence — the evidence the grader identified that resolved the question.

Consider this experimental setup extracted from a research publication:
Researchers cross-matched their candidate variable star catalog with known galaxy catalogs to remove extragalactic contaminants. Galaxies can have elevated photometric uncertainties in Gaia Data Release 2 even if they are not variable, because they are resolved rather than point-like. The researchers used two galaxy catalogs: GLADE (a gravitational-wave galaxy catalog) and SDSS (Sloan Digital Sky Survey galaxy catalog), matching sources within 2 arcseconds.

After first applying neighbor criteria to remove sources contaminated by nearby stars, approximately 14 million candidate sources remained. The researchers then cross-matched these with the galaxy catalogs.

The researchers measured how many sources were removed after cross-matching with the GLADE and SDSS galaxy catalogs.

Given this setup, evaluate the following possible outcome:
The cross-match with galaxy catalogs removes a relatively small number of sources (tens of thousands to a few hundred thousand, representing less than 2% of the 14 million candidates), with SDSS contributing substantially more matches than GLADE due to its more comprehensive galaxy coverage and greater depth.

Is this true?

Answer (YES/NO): NO